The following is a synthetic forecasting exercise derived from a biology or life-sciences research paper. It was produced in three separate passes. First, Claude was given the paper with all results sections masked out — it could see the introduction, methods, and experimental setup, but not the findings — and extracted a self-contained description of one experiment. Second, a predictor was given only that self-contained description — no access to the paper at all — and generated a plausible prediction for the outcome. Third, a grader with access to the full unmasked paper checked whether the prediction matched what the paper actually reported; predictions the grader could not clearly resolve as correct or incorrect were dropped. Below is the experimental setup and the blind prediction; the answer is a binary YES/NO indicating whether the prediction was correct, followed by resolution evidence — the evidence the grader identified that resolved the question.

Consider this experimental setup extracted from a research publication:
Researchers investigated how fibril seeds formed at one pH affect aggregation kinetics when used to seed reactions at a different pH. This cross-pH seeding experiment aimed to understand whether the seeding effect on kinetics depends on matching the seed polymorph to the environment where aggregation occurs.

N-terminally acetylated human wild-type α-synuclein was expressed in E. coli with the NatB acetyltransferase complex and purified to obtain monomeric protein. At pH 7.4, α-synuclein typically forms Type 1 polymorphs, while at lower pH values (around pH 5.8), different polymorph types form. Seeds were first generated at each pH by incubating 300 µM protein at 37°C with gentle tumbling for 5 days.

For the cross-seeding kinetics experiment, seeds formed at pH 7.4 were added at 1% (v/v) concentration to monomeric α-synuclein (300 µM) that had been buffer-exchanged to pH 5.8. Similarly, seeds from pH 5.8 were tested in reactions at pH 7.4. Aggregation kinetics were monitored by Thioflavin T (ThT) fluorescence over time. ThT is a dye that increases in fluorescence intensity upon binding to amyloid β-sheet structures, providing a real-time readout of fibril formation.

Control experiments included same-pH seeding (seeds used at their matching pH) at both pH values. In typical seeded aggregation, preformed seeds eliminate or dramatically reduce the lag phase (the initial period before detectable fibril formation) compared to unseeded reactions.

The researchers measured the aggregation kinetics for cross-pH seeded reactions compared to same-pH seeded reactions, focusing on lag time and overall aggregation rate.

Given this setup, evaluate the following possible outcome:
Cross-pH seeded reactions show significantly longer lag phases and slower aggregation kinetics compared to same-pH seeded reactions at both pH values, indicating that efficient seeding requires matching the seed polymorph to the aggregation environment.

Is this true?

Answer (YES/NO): NO